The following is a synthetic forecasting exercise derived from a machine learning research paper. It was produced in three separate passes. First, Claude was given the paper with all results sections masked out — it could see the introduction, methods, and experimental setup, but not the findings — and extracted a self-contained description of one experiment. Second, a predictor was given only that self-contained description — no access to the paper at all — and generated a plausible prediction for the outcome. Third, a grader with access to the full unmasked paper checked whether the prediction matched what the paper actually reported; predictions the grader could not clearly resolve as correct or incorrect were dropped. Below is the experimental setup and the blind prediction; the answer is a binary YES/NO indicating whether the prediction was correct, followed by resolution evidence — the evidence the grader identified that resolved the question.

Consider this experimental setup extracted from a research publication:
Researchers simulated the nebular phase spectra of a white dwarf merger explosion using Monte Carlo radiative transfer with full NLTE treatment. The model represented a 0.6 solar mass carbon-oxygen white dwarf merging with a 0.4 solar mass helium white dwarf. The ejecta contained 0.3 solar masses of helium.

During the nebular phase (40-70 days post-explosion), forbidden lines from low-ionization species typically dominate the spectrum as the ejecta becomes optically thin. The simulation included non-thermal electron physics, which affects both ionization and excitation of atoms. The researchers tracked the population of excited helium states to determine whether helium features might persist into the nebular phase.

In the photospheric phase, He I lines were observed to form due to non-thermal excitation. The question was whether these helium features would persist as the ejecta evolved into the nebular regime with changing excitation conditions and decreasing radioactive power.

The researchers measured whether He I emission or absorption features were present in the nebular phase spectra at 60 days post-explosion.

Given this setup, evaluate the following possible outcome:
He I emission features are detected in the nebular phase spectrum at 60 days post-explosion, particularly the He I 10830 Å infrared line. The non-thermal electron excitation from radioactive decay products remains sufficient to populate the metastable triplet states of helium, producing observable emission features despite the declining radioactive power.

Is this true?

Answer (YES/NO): YES